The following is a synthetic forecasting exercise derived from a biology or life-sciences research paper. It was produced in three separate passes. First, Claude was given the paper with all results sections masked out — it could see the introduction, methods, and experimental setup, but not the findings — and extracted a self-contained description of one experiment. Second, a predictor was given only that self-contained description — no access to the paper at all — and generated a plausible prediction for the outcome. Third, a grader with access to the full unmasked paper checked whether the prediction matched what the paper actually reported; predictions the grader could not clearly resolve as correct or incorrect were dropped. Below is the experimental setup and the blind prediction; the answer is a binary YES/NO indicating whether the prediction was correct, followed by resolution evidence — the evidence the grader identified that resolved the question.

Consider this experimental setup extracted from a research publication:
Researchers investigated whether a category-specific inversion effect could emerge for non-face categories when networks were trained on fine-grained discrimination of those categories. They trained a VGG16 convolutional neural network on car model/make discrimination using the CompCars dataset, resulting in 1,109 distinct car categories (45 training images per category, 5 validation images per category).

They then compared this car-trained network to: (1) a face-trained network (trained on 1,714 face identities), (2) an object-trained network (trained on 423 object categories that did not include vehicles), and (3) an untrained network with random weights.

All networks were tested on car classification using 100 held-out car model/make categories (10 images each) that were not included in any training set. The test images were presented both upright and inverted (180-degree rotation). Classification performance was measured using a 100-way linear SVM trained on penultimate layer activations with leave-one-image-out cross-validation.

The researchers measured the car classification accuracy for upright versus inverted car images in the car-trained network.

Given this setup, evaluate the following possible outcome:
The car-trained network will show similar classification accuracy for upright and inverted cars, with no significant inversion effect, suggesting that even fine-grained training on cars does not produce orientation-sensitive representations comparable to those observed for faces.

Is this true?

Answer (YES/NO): NO